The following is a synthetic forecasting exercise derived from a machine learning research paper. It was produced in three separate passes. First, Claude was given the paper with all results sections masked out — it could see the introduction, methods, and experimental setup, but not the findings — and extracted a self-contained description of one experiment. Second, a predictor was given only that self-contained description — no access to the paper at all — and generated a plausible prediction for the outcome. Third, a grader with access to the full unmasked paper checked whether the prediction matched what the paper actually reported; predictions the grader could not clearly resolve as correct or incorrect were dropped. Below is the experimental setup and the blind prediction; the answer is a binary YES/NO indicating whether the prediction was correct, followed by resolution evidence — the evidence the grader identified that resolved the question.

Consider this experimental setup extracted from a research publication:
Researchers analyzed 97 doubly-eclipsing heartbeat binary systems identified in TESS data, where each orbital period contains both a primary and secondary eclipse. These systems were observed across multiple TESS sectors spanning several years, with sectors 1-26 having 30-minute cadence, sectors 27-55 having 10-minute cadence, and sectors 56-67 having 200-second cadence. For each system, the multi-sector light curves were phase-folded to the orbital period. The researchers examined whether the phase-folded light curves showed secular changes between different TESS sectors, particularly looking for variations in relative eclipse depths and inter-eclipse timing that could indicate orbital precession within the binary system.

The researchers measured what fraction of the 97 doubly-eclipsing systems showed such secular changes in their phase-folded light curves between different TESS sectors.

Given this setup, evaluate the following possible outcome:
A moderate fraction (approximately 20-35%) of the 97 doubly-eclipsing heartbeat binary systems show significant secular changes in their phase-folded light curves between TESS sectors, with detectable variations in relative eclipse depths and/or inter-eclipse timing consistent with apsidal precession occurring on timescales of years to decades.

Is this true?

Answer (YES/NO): YES